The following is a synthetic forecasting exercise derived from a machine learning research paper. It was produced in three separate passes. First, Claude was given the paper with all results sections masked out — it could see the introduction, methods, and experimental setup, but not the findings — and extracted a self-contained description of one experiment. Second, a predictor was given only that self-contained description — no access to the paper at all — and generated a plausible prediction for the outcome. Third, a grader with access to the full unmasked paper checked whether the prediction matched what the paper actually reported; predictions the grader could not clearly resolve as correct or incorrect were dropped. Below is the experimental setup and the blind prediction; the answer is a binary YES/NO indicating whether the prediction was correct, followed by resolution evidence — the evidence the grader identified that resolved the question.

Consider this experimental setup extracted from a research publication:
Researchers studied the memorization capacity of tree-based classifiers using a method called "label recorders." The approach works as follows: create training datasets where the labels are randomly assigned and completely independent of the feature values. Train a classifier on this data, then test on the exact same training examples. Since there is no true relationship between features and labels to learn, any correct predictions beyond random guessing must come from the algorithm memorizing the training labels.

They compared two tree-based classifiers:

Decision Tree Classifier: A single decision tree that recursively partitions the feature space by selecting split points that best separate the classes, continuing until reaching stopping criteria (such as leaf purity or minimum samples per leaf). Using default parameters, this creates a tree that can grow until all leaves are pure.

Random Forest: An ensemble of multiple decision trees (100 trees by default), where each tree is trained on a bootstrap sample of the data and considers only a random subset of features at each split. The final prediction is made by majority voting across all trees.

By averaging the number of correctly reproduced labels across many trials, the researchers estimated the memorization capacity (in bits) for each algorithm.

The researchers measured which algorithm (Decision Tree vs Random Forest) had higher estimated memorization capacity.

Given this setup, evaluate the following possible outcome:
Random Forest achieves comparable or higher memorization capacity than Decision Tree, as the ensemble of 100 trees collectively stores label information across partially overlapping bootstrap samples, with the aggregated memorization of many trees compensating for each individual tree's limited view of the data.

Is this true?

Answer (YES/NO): NO